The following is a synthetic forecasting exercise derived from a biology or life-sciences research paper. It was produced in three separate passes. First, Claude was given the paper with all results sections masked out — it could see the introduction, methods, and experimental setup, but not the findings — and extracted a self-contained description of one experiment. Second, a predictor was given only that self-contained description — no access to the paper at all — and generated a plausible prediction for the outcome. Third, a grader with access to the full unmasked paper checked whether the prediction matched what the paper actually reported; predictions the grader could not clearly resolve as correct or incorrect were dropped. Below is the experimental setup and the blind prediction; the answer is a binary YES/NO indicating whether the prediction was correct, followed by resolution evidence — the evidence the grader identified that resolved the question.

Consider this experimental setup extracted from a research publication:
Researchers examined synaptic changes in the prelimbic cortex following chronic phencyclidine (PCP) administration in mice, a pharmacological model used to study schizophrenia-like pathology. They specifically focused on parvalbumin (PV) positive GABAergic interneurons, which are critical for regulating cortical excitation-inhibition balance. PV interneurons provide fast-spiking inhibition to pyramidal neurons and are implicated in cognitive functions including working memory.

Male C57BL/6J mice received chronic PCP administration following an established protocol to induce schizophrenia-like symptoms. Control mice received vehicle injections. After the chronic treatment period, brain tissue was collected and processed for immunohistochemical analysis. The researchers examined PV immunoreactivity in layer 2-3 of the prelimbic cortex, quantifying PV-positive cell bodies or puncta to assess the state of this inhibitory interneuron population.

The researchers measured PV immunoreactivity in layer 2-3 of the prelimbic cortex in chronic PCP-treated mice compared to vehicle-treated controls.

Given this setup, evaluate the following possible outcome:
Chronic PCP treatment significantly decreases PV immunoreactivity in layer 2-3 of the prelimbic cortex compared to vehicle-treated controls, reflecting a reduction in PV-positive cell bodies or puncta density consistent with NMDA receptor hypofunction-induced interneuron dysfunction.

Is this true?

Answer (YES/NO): YES